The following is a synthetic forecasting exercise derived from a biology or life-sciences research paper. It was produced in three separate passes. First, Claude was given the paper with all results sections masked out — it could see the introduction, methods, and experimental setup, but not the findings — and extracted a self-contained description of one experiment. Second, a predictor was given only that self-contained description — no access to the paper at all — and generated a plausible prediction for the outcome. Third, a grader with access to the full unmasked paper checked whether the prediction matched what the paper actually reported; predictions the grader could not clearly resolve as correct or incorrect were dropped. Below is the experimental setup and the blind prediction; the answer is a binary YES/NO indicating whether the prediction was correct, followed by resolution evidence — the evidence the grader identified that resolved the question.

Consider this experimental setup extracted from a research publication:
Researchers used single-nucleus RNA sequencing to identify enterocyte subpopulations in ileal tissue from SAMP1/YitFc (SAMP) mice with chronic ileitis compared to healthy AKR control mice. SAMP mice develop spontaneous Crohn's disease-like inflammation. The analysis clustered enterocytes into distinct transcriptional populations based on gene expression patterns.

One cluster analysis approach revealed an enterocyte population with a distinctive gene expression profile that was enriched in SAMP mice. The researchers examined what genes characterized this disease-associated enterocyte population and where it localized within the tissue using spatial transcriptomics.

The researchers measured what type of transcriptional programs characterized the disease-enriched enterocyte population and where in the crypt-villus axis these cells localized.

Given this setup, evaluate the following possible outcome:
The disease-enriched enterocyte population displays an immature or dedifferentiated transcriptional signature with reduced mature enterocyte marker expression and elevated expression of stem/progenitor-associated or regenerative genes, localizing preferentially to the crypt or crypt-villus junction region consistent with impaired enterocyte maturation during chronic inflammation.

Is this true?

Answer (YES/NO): NO